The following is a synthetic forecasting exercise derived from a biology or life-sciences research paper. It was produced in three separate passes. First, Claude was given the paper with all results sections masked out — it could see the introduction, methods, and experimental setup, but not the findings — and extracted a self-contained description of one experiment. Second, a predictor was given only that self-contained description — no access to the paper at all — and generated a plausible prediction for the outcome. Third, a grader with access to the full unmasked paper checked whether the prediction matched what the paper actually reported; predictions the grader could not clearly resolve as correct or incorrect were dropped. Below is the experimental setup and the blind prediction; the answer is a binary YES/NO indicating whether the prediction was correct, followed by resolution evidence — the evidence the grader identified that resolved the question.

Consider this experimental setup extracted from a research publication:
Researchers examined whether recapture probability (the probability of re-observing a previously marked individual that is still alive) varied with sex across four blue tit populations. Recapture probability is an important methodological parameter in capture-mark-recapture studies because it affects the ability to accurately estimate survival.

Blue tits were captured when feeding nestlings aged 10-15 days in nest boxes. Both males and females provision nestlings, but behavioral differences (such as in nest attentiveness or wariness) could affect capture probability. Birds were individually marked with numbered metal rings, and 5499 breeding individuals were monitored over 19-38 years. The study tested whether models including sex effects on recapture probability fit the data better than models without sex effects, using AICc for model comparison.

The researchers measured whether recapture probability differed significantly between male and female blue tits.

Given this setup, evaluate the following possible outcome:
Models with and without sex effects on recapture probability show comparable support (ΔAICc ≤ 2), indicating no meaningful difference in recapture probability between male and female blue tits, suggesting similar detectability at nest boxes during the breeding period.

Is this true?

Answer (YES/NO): NO